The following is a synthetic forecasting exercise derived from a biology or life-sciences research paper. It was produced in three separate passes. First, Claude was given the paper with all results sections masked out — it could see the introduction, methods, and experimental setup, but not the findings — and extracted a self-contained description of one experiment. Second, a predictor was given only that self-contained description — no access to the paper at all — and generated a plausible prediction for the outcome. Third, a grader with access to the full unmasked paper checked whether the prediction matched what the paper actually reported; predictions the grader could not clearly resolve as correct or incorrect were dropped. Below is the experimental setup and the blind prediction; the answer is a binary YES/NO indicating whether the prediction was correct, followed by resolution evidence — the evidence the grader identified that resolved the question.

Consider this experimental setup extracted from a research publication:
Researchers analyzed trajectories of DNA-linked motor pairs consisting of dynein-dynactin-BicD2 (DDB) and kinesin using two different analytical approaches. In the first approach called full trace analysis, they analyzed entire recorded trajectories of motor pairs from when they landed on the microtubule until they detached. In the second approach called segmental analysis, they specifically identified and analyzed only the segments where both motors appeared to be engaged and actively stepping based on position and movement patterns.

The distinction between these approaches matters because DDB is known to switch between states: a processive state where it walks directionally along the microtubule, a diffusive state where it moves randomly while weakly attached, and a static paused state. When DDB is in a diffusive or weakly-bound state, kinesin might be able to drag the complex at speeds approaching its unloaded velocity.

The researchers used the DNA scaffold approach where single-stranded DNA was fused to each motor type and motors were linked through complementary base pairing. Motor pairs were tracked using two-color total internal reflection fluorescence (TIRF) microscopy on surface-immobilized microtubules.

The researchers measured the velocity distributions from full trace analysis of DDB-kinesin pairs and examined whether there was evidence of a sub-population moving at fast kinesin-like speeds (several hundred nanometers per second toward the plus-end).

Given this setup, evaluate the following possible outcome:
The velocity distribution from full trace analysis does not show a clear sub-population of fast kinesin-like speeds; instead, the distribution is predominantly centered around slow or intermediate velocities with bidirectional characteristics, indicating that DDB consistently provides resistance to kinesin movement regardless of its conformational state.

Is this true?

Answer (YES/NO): NO